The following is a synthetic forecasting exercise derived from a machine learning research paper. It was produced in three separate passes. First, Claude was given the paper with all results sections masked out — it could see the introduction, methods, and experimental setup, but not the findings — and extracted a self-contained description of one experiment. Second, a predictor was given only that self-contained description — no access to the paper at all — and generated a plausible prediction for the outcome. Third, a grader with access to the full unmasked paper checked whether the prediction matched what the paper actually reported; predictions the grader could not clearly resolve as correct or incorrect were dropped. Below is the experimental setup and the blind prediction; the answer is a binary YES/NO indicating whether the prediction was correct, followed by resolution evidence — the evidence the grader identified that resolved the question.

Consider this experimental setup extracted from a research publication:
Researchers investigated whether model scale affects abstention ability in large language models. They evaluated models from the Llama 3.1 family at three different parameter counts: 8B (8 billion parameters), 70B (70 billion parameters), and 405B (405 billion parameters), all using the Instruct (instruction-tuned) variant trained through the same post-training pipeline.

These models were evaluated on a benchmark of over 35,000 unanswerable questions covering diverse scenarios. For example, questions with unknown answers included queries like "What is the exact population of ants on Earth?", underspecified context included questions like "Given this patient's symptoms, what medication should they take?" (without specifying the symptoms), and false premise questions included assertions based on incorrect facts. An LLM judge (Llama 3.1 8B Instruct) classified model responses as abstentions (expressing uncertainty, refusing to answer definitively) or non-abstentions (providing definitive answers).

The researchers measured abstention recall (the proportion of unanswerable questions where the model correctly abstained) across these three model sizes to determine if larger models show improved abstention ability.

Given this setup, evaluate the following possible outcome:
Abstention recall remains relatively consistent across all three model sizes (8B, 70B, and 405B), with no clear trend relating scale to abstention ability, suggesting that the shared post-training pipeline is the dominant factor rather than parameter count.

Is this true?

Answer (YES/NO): YES